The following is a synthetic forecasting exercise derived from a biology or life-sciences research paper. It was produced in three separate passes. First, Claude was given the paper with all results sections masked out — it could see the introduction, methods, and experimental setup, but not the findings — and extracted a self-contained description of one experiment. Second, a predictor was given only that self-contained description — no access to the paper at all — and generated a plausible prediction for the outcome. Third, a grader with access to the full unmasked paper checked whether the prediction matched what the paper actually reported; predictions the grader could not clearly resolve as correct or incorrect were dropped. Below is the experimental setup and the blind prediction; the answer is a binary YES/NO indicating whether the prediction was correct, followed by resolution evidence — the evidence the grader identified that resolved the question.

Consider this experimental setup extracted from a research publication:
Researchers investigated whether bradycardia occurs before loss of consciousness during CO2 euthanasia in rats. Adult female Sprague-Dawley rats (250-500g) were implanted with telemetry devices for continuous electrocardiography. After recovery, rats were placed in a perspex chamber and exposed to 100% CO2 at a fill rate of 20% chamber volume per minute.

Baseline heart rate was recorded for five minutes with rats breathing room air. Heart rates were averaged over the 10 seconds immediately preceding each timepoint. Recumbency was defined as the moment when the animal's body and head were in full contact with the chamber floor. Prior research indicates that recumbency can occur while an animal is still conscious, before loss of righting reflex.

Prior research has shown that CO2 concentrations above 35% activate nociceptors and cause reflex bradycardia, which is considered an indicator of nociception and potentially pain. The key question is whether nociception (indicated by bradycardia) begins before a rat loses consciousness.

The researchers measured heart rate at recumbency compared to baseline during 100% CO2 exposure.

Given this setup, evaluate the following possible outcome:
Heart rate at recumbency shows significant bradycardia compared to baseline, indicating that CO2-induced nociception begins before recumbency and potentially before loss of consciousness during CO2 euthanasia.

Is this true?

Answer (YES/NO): YES